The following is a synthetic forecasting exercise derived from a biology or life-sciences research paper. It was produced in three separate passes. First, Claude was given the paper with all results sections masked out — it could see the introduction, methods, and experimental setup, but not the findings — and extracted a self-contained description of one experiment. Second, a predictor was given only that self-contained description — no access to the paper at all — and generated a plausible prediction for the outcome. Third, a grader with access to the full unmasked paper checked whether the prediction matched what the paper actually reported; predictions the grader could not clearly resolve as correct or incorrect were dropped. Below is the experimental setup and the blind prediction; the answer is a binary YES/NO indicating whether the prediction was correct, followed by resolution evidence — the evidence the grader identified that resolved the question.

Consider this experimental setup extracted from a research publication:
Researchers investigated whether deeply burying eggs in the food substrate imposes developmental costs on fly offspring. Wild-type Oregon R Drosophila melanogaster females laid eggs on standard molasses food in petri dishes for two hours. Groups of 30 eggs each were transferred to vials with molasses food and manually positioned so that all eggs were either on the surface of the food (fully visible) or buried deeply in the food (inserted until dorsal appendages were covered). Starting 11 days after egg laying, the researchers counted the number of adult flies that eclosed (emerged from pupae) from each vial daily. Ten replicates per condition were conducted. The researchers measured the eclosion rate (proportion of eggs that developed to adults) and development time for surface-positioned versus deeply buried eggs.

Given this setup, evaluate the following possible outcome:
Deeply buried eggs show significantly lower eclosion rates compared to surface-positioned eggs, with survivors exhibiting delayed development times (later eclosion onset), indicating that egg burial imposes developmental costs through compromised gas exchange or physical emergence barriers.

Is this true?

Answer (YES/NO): NO